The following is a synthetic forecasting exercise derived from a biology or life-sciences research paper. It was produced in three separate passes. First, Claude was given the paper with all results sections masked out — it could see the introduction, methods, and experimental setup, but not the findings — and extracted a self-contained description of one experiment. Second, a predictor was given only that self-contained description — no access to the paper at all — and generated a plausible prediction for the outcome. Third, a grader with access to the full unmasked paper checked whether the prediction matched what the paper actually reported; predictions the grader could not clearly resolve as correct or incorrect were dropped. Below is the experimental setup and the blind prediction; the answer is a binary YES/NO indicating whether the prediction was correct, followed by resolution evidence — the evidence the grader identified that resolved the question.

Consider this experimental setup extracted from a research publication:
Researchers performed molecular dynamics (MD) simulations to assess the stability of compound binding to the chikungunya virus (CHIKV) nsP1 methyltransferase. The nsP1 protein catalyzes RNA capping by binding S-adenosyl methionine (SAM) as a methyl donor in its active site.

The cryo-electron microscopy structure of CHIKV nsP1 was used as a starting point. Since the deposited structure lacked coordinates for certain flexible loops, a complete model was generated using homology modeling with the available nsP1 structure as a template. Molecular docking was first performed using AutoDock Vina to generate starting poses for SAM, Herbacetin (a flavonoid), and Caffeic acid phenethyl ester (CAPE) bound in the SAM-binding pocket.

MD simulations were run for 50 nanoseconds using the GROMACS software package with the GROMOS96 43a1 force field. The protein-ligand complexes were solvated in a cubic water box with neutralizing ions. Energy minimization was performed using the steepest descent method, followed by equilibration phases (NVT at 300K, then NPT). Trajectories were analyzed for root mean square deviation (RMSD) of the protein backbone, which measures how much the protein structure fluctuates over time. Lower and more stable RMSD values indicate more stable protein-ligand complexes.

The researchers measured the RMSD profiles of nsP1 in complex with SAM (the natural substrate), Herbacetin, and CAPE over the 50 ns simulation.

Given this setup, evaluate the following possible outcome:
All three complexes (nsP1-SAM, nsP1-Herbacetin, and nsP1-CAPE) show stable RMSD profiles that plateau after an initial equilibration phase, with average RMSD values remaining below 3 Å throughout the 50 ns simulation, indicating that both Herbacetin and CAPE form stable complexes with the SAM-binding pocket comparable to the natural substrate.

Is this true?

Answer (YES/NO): NO